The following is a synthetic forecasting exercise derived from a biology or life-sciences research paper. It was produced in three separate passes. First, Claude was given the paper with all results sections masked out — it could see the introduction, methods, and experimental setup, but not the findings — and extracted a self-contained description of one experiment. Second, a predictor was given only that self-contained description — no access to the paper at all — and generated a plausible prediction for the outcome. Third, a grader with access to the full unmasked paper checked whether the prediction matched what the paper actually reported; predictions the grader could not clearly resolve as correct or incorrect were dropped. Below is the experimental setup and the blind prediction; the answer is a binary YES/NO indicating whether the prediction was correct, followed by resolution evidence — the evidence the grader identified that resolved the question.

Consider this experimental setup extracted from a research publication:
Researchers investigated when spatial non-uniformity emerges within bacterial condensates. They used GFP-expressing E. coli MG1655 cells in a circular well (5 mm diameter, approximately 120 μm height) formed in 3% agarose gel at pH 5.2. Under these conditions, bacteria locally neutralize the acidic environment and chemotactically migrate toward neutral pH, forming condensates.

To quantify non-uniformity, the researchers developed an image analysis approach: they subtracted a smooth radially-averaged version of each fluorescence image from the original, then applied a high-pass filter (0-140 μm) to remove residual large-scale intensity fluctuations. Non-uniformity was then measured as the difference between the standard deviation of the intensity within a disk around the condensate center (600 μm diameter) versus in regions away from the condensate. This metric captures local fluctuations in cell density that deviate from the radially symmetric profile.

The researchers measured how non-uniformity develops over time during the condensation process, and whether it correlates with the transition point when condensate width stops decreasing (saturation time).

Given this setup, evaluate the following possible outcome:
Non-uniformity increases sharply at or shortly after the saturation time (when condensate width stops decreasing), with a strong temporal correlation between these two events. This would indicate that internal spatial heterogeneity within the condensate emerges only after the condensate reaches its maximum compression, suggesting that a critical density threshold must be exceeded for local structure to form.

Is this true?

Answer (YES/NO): YES